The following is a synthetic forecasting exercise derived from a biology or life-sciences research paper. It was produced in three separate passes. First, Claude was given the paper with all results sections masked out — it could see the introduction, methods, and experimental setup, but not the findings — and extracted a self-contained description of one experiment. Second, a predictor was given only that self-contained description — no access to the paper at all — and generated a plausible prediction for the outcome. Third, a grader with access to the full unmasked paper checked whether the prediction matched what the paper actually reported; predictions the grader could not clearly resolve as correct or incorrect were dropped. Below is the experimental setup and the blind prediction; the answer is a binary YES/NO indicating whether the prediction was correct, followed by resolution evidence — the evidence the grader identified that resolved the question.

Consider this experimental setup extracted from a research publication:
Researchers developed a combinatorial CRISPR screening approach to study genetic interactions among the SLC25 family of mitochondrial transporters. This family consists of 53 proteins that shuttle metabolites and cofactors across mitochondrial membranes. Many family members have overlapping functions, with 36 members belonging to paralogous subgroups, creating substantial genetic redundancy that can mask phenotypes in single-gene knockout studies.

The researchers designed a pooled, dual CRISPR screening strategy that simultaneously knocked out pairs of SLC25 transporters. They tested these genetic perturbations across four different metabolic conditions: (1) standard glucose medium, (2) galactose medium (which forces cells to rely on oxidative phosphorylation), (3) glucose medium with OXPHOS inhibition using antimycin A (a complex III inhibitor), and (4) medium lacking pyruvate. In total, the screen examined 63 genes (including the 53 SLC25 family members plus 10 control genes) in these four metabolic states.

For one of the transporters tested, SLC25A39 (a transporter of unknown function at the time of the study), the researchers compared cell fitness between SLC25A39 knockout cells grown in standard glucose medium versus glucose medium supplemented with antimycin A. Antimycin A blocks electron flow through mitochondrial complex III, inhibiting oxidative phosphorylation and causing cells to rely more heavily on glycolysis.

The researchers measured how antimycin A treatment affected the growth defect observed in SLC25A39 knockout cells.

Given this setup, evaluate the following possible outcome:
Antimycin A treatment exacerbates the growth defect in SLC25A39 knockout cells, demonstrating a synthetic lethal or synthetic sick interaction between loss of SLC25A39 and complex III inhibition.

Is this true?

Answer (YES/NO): NO